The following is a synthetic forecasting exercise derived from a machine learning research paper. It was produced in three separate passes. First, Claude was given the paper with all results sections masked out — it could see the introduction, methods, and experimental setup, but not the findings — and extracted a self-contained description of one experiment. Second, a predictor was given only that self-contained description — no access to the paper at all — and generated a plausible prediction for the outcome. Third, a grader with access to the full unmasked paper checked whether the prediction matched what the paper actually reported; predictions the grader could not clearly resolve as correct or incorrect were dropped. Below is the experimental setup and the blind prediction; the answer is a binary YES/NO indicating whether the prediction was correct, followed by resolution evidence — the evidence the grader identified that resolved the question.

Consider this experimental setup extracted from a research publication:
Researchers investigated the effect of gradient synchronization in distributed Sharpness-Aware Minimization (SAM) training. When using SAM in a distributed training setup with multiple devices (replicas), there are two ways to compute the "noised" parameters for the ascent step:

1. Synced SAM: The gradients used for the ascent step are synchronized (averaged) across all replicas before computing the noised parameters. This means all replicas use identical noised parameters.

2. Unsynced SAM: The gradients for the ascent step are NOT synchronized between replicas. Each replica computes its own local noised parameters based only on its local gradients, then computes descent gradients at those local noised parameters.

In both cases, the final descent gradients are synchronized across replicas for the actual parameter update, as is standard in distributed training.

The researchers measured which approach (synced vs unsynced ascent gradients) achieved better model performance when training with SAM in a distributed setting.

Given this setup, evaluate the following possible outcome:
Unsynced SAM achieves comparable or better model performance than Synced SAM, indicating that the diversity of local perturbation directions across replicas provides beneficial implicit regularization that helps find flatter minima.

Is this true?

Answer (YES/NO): NO